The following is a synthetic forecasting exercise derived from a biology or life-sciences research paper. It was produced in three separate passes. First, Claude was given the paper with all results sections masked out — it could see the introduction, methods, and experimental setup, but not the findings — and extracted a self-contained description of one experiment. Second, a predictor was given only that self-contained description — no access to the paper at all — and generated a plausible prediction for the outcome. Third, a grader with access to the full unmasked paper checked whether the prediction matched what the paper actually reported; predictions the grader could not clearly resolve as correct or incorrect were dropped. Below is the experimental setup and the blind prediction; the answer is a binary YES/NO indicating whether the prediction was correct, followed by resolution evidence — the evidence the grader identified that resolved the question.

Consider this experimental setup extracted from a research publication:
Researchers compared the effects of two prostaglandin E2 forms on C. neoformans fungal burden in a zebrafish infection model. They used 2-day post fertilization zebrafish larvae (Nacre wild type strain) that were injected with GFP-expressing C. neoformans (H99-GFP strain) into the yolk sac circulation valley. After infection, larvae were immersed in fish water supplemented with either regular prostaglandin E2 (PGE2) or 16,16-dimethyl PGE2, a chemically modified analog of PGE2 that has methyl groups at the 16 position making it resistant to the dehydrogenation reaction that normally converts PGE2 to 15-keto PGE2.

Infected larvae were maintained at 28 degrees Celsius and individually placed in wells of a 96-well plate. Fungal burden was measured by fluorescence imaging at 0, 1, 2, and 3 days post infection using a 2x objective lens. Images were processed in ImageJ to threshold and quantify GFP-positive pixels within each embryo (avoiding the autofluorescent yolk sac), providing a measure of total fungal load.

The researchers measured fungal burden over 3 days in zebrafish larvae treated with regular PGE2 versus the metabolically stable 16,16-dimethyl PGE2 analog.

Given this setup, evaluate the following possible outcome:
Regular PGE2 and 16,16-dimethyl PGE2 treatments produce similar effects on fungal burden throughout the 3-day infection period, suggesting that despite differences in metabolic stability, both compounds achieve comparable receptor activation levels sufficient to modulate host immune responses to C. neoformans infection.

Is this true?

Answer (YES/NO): NO